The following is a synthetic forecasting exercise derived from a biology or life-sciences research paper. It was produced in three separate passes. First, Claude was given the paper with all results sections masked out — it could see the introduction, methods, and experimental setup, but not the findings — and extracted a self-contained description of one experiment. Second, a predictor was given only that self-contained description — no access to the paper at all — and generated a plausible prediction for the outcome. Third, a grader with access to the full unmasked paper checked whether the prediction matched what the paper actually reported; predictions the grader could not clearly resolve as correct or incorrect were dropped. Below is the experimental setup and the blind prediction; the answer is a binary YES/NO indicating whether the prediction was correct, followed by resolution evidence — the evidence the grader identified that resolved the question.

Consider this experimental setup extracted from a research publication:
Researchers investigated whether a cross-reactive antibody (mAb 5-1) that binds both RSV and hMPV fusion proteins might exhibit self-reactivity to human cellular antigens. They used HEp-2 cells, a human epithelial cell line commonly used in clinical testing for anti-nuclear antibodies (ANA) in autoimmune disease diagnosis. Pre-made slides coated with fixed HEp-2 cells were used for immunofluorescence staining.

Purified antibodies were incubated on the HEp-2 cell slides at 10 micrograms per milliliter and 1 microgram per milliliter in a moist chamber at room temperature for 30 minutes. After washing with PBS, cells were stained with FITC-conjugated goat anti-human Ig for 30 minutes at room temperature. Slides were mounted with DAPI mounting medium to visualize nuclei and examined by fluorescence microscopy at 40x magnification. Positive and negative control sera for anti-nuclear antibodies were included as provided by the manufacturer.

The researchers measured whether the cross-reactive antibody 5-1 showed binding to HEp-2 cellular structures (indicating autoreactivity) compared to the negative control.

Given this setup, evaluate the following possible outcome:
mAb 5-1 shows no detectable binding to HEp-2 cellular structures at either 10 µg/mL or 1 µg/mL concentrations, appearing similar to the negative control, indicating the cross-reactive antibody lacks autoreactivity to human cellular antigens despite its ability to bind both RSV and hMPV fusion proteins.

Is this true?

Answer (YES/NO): YES